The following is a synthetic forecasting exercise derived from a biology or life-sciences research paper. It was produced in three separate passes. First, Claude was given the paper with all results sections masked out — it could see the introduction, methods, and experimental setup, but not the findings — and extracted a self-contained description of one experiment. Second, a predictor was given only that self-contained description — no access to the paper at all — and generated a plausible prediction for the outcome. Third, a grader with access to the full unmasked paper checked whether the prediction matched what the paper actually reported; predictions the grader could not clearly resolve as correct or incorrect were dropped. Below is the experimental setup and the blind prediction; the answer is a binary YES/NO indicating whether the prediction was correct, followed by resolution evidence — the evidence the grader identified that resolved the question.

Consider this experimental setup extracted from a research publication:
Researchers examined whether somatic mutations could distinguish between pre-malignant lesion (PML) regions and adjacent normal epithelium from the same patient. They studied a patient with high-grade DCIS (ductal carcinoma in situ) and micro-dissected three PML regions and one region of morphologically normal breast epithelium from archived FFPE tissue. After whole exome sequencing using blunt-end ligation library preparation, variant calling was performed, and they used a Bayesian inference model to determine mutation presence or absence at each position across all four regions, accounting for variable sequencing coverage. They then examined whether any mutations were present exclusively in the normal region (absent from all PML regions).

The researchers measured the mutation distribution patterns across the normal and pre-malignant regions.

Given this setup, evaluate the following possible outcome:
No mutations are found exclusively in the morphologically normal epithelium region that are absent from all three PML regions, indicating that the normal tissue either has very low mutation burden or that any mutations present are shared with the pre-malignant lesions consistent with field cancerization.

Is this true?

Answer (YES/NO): NO